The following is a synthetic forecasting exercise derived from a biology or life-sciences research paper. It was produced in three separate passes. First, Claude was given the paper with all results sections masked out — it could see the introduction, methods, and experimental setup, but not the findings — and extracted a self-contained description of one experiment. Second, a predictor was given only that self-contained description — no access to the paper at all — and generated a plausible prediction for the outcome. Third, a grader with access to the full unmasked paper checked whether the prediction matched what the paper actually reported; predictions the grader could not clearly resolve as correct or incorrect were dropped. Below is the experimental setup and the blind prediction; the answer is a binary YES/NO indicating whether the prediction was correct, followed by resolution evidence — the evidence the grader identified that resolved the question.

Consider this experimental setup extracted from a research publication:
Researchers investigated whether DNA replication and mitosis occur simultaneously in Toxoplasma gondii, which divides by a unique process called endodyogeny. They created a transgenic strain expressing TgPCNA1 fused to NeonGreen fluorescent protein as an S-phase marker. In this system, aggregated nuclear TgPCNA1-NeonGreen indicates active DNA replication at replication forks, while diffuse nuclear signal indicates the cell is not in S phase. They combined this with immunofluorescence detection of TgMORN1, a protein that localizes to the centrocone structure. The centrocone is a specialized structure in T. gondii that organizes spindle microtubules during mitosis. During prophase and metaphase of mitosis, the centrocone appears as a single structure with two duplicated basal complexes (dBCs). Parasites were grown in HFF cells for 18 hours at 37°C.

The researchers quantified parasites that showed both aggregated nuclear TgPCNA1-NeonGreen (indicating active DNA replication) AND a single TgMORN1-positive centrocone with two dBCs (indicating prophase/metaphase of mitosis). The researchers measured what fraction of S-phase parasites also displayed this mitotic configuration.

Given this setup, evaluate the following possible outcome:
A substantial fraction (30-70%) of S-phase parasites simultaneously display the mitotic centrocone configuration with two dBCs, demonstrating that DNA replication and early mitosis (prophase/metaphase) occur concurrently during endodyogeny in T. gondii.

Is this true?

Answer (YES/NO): YES